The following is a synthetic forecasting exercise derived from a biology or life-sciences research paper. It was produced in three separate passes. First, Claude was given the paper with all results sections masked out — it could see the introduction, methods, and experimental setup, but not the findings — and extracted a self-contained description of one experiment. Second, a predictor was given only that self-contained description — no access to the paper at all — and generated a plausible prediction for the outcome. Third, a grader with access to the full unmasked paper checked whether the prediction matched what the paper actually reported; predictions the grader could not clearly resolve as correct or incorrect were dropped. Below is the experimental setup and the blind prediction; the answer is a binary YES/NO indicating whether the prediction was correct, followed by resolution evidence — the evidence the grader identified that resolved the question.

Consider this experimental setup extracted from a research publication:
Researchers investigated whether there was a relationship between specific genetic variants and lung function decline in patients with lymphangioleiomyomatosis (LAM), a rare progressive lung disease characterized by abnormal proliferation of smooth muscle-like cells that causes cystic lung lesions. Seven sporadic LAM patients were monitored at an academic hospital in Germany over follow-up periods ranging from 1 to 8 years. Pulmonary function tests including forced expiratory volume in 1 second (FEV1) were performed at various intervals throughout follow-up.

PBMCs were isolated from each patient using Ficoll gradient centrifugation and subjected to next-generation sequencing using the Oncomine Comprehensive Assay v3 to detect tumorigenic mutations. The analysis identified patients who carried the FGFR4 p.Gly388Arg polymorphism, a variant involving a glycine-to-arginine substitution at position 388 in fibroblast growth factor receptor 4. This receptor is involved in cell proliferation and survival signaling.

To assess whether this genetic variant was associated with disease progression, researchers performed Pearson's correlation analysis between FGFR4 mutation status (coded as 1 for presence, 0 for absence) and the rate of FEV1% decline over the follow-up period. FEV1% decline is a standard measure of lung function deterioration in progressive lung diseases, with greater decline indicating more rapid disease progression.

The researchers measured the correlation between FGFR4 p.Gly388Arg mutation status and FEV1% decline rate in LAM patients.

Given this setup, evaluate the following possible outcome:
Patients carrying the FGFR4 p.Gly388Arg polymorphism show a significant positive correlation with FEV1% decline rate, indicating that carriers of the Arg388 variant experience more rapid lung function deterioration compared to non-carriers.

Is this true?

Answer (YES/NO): NO